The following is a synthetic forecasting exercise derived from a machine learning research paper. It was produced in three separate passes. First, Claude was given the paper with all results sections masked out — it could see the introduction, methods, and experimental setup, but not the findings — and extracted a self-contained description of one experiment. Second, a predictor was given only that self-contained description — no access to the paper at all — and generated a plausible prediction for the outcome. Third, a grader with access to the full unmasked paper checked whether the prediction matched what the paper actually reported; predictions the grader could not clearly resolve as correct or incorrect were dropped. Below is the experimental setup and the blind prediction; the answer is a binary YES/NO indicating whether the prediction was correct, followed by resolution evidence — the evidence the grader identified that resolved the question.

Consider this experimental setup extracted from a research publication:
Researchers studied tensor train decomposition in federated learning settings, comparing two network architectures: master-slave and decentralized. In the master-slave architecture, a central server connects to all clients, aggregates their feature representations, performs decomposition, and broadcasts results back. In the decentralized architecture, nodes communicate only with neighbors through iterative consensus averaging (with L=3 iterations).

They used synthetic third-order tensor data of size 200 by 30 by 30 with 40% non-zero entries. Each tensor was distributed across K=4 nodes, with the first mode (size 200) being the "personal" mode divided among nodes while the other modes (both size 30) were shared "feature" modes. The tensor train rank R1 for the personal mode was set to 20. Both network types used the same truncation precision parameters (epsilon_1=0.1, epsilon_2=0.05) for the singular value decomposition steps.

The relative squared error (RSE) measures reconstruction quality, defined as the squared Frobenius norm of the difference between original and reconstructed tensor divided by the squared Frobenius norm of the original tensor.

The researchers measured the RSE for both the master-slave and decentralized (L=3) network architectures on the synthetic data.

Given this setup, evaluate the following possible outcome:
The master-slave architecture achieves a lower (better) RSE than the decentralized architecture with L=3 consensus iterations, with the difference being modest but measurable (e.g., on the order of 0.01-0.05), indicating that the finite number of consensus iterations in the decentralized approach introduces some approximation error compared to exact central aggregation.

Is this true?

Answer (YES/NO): NO